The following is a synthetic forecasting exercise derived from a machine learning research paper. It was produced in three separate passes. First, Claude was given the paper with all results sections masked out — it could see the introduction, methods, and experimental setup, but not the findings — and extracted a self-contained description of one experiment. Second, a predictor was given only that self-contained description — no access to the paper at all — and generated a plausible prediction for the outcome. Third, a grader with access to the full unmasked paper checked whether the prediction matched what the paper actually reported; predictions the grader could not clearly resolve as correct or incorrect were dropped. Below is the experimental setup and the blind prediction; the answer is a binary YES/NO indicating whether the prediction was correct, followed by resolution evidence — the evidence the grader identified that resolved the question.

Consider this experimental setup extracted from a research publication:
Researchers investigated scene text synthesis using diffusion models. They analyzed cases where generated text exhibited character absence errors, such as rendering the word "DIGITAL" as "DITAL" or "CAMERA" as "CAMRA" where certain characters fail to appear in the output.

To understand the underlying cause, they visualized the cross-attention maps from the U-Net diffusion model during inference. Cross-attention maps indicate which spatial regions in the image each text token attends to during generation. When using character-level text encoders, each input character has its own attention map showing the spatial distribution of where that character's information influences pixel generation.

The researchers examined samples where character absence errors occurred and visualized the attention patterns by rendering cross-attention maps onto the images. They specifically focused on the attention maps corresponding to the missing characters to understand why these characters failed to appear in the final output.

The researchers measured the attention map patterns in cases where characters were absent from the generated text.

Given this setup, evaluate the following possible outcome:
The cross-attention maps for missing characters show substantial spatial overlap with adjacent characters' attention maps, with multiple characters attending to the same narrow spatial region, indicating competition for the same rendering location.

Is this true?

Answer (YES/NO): NO